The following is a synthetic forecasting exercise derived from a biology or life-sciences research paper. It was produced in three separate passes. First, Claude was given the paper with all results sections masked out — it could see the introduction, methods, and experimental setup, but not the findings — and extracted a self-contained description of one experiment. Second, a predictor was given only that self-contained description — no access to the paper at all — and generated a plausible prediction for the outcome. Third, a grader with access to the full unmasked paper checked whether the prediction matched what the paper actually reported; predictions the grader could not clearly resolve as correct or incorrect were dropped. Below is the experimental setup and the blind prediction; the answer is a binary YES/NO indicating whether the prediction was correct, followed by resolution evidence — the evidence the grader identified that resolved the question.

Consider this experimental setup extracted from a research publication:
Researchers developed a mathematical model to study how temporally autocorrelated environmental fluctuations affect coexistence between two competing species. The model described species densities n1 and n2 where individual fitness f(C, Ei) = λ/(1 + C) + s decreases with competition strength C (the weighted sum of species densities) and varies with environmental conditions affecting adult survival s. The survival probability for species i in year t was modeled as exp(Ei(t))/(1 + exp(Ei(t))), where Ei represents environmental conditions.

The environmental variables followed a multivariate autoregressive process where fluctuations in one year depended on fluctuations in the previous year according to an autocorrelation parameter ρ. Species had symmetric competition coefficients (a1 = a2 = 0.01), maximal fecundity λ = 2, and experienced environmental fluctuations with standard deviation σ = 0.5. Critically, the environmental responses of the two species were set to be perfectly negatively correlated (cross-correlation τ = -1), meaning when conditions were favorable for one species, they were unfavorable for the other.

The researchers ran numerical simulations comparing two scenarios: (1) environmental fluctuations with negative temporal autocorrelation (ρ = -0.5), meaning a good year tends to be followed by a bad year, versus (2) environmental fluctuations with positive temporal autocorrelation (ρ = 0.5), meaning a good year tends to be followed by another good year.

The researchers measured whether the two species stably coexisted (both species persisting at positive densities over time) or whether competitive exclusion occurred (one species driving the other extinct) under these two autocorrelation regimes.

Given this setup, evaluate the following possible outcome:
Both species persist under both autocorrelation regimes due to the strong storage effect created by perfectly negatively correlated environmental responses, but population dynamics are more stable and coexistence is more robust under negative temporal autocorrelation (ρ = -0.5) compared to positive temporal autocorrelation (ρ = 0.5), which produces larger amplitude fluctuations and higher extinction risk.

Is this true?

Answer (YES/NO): NO